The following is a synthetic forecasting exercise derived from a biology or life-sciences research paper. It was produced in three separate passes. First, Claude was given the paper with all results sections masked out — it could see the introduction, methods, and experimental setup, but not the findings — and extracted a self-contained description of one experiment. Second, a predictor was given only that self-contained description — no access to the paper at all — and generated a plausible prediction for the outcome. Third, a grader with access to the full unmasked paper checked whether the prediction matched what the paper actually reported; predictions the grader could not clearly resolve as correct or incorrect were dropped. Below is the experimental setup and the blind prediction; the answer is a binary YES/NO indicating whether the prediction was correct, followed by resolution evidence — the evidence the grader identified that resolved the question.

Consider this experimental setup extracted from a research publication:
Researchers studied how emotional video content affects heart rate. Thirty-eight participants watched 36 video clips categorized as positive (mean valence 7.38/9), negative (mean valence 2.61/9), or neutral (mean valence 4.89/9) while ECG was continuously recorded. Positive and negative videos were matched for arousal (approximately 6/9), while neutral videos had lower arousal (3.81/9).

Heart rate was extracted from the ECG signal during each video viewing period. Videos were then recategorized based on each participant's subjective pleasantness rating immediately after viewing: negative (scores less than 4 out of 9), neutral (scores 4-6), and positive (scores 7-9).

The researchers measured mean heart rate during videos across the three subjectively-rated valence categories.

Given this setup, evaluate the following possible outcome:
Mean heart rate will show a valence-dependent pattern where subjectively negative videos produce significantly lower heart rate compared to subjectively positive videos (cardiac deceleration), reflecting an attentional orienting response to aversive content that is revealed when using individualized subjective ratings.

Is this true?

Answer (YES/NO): YES